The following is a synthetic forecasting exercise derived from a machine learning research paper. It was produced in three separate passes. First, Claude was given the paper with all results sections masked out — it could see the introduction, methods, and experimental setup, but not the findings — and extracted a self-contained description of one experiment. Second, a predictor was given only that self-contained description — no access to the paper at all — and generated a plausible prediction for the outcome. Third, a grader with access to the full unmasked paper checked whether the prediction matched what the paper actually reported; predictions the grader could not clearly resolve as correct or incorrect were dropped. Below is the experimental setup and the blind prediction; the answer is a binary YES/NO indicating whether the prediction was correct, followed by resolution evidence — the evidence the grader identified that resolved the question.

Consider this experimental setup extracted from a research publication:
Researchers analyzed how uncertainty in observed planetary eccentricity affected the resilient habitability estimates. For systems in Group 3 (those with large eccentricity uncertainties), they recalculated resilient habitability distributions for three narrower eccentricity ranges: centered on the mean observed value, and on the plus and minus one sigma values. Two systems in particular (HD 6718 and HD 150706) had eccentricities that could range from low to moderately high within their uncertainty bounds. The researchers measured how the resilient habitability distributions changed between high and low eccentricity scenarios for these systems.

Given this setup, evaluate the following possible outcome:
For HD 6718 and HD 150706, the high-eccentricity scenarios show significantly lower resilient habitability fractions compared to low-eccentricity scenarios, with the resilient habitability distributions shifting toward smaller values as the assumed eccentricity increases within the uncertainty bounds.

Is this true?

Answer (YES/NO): YES